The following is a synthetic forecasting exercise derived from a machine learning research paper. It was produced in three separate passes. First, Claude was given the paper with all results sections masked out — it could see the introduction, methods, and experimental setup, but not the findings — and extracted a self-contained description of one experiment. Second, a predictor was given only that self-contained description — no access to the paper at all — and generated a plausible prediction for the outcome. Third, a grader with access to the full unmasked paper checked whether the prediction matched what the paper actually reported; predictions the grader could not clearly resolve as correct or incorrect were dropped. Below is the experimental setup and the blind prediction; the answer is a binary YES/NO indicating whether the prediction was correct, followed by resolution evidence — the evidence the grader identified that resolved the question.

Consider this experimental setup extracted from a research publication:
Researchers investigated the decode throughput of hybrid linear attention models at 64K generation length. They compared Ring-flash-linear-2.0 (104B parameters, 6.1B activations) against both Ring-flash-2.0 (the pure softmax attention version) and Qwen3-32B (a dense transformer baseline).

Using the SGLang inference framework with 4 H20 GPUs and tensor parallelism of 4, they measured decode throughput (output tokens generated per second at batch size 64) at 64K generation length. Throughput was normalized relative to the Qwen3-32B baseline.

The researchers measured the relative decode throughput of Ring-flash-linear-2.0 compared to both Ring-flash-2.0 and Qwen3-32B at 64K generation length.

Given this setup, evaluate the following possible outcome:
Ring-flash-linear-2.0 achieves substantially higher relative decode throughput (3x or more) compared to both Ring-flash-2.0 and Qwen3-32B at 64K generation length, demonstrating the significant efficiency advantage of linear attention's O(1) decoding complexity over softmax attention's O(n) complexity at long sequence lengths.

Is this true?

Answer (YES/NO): NO